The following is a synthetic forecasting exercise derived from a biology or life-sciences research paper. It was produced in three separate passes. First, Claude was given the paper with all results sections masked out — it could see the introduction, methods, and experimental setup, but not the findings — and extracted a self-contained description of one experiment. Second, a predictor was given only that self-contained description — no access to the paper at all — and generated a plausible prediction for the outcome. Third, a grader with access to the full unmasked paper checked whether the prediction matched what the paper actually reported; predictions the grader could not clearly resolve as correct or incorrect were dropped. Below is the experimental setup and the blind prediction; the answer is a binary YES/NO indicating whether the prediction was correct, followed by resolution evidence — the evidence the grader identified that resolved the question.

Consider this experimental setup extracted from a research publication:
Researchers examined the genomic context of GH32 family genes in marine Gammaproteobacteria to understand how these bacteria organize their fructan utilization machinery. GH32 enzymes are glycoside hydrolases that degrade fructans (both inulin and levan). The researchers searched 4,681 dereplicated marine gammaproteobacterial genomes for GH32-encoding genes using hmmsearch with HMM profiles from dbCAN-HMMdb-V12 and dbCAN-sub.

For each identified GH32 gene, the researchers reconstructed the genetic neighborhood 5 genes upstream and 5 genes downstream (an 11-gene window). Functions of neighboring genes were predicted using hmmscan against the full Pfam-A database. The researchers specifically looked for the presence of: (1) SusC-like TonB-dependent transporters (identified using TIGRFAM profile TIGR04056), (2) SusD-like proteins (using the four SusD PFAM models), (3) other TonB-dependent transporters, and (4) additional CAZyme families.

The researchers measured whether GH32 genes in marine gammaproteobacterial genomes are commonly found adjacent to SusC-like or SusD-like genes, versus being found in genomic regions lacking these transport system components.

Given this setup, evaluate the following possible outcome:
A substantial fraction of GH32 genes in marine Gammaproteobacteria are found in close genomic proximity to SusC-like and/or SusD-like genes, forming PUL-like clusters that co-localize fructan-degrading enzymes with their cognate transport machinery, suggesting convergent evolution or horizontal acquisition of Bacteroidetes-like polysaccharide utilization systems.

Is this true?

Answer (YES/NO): NO